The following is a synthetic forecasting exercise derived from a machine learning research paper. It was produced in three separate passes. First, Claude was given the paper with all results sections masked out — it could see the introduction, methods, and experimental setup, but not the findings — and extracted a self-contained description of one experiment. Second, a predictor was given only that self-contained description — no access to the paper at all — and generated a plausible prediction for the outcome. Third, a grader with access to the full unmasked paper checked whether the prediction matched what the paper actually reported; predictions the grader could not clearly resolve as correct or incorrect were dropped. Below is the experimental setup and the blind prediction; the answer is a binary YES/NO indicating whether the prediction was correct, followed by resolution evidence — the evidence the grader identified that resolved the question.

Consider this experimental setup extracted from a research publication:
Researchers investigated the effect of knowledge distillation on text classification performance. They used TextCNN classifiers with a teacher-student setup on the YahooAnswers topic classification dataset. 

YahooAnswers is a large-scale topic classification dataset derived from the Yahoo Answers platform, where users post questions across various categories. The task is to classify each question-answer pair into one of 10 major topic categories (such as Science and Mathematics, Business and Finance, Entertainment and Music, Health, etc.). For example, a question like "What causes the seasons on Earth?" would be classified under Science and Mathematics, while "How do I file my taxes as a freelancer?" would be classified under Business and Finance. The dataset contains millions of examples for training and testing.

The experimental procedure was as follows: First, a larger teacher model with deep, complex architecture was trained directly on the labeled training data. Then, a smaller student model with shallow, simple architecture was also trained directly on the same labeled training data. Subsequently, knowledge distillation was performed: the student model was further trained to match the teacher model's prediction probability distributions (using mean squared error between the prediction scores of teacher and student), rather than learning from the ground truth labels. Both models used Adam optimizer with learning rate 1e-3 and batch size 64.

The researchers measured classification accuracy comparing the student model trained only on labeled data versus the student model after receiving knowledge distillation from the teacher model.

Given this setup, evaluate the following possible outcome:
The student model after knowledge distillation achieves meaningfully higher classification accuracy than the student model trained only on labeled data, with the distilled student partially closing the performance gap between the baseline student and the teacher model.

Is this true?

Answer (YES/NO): NO